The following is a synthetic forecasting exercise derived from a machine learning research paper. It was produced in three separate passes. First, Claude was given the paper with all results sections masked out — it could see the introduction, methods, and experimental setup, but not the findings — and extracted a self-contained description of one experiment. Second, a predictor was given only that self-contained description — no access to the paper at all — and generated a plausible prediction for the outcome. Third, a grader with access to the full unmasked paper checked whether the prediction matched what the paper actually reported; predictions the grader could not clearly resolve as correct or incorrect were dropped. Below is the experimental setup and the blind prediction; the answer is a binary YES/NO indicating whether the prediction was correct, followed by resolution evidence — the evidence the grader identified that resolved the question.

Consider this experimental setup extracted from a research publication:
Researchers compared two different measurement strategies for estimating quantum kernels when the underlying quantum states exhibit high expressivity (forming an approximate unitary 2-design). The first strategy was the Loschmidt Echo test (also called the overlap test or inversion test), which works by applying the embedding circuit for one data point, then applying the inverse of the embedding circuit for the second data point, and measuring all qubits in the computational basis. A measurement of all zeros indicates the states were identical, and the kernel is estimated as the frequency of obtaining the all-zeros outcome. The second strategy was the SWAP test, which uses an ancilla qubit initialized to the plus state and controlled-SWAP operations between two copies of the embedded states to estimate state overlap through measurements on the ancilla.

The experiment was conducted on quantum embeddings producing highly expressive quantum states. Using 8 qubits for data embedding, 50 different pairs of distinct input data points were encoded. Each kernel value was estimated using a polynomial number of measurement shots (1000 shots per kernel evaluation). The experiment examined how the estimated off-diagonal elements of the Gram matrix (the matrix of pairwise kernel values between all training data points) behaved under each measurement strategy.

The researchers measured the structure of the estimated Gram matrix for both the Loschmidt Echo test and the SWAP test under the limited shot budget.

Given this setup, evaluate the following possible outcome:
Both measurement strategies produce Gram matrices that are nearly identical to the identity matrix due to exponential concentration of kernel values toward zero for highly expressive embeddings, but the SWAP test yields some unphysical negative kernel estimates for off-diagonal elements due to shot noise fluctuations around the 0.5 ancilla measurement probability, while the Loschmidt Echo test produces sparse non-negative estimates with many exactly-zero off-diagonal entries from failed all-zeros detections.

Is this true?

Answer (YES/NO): NO